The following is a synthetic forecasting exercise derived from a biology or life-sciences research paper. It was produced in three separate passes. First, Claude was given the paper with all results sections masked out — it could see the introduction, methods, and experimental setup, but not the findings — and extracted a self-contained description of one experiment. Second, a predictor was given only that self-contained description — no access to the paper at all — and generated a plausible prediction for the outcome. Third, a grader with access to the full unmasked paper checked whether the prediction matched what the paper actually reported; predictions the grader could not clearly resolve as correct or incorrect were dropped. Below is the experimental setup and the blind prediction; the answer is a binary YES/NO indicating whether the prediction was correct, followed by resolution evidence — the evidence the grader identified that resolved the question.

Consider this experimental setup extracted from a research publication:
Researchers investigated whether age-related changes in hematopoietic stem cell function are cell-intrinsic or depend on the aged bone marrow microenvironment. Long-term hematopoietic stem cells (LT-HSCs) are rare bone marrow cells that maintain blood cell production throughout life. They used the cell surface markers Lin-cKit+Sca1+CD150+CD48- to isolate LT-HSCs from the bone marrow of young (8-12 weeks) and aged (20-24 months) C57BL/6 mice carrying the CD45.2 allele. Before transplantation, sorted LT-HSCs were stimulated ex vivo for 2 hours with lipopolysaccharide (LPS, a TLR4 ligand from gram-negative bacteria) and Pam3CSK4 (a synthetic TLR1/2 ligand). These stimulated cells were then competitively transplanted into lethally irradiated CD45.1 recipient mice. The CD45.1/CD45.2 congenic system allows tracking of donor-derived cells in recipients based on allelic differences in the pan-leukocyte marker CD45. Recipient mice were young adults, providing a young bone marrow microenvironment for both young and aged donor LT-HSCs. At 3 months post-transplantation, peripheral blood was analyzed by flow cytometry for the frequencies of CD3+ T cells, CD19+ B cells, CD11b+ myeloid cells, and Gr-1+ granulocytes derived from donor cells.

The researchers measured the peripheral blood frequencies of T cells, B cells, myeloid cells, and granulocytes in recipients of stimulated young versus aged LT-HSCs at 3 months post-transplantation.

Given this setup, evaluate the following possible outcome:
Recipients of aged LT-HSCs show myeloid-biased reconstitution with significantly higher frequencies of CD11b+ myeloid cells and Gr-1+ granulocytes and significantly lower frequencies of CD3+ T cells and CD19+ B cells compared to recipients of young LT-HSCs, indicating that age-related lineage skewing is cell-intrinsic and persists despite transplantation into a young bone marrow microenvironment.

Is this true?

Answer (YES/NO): YES